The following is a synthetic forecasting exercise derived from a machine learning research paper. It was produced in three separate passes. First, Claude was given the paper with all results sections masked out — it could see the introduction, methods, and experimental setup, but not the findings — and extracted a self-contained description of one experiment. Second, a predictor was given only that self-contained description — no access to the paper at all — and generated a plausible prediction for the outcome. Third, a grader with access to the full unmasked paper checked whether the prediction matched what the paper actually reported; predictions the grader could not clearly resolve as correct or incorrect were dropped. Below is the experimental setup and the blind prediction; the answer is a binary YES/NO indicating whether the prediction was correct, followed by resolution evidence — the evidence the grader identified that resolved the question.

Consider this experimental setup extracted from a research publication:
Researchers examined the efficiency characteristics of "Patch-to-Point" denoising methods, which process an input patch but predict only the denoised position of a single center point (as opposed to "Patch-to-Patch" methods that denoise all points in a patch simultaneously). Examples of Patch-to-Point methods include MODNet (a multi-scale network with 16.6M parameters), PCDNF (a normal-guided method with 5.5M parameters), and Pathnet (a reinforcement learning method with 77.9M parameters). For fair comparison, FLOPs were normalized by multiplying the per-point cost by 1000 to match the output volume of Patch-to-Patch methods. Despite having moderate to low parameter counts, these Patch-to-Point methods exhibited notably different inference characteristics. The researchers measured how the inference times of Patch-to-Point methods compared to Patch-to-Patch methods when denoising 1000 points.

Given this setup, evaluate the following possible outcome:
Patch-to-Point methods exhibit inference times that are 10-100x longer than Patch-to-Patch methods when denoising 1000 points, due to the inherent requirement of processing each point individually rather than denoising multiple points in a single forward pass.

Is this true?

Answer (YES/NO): NO